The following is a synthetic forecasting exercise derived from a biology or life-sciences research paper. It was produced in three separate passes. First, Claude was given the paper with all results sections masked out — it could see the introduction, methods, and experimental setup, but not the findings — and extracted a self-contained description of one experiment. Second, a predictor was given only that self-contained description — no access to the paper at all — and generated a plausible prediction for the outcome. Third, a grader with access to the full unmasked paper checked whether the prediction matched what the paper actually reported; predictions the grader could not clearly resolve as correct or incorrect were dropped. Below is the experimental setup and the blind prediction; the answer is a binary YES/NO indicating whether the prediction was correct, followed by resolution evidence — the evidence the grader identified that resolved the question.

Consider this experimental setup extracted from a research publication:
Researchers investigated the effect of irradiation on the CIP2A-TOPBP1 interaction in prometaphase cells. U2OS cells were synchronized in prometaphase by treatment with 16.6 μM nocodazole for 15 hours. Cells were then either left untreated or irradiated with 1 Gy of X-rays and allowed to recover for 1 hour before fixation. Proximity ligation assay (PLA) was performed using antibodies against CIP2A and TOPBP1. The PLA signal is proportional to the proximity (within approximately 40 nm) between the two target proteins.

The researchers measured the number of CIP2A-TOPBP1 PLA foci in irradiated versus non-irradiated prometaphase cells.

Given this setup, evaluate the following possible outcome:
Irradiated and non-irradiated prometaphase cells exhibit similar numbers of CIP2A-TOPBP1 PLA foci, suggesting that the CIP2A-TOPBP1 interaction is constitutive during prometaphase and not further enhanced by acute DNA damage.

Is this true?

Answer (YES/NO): NO